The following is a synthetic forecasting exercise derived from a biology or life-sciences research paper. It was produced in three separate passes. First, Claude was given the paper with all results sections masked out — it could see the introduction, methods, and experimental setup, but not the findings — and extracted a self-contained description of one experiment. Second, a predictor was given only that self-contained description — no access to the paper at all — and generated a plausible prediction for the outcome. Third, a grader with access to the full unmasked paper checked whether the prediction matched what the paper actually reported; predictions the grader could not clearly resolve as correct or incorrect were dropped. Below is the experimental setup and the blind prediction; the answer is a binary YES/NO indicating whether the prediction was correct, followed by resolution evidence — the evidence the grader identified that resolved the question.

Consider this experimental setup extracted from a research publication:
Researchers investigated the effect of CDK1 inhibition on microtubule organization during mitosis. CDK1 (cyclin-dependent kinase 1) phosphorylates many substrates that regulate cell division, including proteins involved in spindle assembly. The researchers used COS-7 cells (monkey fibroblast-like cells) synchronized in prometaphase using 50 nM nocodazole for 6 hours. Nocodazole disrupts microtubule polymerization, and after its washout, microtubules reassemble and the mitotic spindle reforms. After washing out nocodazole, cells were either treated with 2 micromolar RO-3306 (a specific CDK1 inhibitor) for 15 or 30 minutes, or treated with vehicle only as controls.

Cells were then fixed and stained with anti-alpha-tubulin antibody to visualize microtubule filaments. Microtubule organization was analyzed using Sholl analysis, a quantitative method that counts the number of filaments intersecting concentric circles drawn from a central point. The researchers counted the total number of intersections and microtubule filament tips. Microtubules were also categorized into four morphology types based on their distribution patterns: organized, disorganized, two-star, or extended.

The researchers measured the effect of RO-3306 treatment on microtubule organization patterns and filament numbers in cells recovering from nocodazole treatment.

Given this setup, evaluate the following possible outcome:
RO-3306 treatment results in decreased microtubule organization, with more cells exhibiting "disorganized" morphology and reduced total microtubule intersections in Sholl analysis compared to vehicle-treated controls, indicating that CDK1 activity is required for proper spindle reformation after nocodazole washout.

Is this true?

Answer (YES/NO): YES